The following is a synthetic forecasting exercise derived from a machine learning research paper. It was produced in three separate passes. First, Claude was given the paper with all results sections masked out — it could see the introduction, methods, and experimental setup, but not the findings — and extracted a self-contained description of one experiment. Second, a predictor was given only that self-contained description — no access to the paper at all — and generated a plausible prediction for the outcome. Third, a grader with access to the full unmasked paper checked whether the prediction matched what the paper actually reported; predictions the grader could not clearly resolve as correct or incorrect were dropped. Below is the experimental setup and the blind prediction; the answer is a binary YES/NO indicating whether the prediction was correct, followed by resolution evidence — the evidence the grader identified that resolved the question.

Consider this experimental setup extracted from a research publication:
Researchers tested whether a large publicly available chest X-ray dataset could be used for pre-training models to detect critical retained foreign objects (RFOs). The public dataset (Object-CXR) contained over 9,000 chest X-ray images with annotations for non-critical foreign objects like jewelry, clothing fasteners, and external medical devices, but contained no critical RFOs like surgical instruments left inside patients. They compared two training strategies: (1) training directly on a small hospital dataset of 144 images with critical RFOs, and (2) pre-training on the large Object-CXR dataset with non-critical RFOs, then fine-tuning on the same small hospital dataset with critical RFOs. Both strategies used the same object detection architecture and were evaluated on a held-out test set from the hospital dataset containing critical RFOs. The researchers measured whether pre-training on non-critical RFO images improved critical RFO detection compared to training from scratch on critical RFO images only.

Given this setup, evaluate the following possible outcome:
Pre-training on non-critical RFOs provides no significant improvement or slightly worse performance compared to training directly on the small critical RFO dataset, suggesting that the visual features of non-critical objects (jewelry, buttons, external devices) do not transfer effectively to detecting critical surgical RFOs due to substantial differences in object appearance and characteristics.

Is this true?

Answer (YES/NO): NO